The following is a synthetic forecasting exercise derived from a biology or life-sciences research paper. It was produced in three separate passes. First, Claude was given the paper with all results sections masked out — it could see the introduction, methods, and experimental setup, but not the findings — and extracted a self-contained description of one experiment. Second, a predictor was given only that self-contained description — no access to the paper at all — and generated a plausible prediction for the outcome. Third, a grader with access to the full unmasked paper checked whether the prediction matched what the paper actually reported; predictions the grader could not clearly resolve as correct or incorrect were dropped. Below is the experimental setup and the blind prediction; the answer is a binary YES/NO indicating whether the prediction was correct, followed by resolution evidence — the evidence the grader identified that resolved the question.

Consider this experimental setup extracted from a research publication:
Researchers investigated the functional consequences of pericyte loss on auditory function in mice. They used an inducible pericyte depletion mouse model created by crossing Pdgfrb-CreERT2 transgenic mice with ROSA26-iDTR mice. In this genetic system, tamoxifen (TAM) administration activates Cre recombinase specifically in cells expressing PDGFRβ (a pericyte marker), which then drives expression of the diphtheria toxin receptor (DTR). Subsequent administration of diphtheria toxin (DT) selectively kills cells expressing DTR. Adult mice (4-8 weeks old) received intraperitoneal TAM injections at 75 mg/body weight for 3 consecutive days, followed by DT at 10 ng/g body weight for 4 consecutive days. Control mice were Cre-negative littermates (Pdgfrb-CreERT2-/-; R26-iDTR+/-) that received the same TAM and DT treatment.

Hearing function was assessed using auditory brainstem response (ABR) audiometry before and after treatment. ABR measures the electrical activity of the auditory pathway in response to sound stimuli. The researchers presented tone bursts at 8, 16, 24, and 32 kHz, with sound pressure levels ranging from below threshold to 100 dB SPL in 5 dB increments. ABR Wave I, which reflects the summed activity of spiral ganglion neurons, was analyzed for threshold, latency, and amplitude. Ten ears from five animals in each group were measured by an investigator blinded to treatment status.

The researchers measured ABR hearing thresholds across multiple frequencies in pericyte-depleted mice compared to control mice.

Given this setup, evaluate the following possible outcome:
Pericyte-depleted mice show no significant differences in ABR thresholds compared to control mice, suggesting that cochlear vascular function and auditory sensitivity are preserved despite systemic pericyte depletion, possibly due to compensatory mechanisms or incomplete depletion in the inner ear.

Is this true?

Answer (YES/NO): NO